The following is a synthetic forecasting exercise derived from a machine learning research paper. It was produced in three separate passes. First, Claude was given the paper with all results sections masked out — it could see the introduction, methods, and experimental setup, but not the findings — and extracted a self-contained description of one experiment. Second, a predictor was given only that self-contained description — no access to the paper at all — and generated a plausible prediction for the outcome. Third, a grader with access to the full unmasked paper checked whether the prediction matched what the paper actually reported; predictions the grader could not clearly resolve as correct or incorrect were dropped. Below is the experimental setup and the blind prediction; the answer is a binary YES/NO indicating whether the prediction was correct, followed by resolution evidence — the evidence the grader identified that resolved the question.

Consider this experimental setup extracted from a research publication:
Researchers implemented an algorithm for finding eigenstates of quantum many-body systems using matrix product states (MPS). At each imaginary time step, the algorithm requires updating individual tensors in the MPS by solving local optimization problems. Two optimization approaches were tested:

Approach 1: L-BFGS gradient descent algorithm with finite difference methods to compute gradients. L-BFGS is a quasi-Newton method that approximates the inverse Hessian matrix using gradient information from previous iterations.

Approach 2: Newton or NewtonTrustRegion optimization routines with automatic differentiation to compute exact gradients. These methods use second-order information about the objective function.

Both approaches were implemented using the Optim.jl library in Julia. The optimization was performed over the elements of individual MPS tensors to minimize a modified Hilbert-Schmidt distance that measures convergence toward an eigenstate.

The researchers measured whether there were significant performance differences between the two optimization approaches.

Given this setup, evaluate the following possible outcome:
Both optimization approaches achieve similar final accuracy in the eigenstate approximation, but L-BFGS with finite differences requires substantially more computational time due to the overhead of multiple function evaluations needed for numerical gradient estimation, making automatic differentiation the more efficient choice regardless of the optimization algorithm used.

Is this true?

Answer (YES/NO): NO